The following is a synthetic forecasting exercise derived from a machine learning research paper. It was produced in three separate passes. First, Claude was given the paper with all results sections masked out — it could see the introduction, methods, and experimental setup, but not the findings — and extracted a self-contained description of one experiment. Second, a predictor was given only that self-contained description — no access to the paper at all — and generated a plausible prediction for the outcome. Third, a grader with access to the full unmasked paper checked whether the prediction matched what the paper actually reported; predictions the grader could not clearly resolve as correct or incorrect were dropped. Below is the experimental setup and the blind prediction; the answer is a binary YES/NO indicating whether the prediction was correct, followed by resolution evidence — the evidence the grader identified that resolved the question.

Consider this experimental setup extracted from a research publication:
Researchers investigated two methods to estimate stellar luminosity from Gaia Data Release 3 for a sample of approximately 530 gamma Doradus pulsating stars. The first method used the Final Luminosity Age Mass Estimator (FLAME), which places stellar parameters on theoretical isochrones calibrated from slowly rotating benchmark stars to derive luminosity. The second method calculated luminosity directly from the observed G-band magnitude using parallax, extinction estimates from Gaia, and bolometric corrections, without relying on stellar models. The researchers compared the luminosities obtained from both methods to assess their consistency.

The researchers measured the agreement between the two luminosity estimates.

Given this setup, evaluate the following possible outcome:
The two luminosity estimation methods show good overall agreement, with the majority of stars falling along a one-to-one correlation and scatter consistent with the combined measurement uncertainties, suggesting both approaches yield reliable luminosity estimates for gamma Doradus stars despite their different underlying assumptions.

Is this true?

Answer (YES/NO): YES